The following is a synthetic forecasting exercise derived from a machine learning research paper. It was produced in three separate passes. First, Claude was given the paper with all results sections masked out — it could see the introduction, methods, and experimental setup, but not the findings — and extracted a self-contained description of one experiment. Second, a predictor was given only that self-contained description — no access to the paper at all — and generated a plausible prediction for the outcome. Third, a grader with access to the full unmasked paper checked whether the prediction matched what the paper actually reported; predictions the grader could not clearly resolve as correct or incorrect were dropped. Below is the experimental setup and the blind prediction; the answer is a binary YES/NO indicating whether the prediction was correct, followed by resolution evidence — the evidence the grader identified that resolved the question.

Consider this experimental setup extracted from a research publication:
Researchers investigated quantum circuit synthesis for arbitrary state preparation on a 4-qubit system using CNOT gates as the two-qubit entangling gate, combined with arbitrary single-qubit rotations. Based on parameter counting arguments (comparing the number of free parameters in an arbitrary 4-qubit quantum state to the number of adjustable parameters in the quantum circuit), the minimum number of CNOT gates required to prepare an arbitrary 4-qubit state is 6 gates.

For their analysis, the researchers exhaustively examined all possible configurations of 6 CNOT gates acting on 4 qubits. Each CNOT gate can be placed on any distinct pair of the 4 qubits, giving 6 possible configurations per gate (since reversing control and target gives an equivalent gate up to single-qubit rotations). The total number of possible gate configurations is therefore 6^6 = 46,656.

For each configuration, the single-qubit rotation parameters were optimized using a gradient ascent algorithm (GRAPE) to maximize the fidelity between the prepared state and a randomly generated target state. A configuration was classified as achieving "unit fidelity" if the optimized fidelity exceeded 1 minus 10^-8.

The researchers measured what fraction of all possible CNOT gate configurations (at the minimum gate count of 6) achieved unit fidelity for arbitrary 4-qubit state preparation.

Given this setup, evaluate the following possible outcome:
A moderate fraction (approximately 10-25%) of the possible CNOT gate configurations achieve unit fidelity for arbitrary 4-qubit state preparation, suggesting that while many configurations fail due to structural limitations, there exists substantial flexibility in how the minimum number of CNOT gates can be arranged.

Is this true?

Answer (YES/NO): NO